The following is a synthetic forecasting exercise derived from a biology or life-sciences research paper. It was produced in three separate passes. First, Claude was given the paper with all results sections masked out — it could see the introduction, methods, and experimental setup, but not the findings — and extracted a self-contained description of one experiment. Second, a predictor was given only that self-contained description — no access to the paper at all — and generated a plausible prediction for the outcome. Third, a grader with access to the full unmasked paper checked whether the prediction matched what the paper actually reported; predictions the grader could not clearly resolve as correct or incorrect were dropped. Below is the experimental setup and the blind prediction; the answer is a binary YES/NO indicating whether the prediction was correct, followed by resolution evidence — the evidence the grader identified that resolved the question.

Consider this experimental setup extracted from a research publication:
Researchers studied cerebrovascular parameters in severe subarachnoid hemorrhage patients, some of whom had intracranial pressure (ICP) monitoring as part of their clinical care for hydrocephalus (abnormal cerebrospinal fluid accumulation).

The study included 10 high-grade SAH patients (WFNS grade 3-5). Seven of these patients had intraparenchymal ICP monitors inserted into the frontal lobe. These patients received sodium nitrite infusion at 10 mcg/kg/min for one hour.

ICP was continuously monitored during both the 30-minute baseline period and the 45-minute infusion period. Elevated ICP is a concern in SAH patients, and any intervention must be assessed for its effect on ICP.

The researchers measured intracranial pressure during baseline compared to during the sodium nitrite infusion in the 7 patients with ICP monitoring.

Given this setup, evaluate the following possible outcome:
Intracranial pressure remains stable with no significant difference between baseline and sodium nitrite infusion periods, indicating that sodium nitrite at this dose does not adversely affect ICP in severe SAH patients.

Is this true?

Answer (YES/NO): YES